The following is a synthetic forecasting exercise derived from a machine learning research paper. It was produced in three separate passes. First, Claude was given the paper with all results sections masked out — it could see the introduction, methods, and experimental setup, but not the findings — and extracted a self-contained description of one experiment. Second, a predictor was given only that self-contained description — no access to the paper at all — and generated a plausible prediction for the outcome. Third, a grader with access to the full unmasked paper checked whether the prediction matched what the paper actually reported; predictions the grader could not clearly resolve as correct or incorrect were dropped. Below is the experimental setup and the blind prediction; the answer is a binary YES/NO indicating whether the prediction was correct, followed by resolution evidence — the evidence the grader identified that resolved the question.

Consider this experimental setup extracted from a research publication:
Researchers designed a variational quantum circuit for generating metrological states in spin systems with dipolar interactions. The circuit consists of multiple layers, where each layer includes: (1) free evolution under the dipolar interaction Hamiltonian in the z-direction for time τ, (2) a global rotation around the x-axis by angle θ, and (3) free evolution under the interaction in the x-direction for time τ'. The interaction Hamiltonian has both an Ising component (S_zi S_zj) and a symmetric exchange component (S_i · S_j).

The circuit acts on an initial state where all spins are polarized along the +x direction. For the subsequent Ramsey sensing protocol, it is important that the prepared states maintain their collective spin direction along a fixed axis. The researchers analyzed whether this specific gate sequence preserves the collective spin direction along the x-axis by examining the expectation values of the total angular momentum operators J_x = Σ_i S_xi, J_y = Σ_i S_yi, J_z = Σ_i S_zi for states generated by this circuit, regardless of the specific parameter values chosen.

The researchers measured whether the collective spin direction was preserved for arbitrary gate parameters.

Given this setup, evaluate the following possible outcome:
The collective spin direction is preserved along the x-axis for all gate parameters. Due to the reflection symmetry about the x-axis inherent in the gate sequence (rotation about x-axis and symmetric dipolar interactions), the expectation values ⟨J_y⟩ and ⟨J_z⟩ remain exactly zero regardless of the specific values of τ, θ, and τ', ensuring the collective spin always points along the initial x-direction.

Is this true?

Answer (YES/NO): YES